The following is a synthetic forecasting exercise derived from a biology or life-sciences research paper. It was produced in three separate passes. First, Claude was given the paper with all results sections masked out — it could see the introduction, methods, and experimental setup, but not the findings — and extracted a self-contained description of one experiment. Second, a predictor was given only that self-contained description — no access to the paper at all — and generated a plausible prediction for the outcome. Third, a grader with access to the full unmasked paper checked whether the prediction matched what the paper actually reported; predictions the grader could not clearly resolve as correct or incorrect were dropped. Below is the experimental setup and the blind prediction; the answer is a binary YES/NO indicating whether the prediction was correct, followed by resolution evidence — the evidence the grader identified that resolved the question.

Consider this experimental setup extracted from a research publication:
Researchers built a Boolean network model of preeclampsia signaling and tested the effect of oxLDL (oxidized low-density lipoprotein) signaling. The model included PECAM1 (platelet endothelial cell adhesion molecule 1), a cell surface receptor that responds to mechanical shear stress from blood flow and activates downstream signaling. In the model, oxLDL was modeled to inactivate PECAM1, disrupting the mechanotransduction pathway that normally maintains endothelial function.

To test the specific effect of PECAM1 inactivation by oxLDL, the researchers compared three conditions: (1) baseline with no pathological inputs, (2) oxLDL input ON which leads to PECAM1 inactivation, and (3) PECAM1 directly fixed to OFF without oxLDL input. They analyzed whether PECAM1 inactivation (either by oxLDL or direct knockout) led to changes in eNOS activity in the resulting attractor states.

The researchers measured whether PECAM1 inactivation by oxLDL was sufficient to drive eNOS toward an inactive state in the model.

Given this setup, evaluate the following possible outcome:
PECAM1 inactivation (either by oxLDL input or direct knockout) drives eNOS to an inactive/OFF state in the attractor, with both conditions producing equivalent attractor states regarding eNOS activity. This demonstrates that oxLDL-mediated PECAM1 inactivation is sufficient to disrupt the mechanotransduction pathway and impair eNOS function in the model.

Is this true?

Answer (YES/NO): YES